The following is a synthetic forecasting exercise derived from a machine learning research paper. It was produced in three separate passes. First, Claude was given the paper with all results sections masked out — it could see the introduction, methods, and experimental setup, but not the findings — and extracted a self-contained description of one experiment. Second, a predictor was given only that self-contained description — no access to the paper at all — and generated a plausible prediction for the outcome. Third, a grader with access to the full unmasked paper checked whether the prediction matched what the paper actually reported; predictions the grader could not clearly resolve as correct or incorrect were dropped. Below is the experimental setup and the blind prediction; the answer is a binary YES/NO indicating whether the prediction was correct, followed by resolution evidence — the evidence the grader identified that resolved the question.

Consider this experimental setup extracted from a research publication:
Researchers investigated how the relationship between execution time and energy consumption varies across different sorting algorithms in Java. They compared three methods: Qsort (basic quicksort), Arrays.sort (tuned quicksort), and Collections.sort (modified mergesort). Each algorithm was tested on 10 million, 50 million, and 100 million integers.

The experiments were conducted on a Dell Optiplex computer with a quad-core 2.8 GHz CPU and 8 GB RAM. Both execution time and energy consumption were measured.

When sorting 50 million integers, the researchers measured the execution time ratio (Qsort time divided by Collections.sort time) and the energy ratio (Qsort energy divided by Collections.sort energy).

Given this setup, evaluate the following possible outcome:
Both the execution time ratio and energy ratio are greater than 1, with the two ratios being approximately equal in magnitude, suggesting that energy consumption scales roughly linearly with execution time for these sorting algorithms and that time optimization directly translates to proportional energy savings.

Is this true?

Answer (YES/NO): NO